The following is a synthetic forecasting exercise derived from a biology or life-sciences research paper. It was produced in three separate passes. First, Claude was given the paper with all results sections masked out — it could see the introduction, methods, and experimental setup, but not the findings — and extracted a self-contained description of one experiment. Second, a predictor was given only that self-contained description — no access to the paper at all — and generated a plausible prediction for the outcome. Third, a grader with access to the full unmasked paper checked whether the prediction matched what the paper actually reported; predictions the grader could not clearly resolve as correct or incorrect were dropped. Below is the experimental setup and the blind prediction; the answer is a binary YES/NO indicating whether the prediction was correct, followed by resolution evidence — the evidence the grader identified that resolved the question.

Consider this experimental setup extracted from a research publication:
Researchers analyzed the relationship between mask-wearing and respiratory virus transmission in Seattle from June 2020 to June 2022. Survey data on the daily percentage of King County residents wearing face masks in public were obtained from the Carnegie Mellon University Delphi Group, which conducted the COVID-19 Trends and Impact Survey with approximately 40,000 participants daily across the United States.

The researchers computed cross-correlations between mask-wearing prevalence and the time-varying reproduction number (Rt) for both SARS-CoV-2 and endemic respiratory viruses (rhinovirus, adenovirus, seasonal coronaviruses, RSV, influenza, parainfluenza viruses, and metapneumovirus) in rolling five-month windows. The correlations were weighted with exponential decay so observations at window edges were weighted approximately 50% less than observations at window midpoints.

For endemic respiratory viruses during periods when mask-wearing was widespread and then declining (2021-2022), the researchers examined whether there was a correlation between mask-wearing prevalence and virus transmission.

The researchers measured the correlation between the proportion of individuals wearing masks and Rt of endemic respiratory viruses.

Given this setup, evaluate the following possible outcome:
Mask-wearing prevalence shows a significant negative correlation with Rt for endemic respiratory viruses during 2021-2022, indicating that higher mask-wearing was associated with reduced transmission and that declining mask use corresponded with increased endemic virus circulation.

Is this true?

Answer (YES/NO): NO